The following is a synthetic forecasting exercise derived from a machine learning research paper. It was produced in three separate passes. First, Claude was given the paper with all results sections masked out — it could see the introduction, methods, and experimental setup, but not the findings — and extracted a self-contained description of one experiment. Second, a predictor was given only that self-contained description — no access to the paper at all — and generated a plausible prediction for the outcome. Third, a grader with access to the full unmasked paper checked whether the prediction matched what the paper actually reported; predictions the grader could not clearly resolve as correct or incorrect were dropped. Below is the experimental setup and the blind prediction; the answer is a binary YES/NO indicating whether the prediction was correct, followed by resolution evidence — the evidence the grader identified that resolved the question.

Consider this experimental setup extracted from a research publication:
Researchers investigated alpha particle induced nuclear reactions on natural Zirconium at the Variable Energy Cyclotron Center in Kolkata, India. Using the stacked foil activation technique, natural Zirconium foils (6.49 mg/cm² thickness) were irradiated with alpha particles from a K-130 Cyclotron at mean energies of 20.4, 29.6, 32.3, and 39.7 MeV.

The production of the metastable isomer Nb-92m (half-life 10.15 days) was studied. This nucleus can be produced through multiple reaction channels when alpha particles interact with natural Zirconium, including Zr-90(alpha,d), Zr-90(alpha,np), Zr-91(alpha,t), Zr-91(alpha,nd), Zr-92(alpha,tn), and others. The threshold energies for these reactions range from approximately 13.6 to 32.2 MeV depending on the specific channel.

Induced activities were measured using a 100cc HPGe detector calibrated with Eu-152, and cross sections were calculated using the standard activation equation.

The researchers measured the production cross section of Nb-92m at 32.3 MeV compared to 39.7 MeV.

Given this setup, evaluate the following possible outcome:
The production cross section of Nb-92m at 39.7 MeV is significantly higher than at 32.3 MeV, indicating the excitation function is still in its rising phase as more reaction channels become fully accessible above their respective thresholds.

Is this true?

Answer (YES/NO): NO